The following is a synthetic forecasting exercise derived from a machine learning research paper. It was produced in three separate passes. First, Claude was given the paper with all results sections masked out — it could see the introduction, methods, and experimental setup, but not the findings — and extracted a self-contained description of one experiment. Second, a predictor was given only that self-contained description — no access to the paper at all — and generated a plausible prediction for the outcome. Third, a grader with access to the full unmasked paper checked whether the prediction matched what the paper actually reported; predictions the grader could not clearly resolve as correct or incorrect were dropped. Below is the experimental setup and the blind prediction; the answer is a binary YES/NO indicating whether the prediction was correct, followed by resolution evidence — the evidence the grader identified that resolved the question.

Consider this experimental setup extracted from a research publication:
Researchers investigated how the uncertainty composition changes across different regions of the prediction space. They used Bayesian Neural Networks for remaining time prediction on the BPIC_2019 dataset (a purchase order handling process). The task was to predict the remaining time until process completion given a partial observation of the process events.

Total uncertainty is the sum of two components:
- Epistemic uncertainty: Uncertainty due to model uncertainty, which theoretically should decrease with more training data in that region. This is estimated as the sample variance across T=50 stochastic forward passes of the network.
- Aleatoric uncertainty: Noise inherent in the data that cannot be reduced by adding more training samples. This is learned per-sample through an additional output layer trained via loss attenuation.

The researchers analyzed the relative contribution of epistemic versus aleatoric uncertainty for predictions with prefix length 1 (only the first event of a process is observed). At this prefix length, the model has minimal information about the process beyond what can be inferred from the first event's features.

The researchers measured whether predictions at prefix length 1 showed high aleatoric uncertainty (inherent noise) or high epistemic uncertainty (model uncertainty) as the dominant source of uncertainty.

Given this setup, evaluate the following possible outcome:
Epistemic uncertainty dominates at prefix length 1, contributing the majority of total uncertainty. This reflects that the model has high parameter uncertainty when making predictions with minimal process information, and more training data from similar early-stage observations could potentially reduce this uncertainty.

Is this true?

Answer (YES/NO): NO